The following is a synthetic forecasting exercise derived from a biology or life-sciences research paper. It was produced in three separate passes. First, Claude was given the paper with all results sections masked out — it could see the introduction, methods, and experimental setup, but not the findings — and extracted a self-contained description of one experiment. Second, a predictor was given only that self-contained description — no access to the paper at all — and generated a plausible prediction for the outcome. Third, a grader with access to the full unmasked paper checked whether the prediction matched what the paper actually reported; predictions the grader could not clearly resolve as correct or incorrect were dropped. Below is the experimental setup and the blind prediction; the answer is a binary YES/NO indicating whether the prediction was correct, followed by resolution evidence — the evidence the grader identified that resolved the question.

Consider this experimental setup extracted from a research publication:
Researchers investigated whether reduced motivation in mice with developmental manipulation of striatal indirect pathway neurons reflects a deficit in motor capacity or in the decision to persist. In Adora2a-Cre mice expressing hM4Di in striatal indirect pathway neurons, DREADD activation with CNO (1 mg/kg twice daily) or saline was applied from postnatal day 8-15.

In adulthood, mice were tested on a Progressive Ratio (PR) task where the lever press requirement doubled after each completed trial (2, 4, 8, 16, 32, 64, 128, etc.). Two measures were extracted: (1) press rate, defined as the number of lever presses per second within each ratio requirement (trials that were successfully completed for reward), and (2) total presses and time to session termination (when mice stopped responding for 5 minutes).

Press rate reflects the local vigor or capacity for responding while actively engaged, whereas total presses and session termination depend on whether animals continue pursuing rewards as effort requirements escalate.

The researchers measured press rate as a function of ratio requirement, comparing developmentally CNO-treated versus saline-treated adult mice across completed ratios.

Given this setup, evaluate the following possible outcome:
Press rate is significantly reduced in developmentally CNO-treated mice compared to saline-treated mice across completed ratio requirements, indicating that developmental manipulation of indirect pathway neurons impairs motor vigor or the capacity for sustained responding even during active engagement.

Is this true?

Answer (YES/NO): NO